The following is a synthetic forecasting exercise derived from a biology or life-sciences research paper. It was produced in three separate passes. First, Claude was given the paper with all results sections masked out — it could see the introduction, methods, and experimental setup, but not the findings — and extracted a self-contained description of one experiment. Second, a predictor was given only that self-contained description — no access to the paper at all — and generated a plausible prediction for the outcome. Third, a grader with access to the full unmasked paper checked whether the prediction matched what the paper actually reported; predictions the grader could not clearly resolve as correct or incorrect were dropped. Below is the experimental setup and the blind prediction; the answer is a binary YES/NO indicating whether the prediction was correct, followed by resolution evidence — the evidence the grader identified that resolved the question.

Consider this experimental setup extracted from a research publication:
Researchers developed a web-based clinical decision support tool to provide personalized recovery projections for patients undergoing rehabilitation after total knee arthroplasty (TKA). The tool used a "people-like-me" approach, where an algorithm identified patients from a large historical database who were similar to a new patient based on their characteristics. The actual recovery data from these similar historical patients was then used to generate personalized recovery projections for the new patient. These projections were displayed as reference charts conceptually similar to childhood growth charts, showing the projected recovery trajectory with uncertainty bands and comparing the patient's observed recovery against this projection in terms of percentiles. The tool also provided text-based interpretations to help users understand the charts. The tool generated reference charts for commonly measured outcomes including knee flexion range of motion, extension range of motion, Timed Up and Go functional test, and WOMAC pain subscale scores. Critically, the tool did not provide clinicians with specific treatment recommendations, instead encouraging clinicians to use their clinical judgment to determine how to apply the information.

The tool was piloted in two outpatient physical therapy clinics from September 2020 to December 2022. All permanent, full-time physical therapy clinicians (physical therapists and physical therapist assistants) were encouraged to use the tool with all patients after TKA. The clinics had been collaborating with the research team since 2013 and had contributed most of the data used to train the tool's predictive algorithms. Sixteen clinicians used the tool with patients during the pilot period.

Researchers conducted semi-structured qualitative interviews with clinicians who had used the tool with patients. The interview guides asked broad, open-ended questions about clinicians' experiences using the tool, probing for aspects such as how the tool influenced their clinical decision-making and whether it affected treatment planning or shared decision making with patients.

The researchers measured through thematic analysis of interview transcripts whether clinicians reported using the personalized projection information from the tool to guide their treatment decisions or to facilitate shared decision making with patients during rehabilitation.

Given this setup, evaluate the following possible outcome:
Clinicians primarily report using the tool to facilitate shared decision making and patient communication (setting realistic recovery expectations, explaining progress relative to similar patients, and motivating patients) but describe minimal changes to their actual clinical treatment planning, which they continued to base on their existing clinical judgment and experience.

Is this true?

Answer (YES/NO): NO